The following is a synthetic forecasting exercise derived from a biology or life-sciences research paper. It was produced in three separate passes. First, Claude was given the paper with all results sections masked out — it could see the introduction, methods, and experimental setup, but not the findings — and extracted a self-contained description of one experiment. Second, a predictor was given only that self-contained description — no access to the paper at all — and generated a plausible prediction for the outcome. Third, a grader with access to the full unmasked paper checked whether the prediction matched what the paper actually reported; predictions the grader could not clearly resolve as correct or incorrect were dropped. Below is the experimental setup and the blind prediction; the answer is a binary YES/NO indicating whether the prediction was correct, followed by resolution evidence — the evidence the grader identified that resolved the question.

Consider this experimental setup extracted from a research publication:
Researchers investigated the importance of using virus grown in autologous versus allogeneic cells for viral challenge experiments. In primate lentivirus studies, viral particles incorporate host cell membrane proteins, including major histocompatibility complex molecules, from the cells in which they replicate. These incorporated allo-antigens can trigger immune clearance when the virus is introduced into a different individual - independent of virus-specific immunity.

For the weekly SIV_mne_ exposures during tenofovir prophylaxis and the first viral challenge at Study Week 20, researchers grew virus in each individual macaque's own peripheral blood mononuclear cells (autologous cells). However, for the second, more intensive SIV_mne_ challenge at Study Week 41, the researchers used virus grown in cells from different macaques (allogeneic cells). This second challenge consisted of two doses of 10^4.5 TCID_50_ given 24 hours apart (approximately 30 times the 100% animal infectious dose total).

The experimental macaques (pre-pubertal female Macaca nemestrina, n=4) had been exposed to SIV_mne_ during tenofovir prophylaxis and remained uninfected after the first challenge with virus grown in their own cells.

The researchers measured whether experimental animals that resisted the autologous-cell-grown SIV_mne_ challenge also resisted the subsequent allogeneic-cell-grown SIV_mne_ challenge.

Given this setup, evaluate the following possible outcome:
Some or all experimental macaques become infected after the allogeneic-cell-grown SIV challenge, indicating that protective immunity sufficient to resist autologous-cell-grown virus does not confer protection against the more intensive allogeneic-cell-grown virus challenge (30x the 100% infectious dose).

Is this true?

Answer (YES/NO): YES